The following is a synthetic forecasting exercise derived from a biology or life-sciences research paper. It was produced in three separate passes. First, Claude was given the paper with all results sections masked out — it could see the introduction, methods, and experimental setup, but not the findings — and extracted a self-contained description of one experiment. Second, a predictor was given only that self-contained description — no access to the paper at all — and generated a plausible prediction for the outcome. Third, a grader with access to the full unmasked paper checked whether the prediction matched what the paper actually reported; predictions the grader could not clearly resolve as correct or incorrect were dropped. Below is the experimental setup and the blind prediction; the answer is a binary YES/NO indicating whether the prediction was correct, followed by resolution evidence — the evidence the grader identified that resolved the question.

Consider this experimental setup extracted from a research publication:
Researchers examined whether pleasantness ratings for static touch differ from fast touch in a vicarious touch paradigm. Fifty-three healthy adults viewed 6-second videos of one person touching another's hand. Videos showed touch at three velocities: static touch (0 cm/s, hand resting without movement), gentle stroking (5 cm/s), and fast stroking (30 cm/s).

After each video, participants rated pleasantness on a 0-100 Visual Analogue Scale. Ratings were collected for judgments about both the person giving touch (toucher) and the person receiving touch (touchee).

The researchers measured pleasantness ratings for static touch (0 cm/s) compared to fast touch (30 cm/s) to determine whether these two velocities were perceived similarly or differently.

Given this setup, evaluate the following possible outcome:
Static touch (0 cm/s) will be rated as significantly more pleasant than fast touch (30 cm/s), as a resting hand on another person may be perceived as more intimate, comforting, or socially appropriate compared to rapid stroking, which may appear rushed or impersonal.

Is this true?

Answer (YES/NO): YES